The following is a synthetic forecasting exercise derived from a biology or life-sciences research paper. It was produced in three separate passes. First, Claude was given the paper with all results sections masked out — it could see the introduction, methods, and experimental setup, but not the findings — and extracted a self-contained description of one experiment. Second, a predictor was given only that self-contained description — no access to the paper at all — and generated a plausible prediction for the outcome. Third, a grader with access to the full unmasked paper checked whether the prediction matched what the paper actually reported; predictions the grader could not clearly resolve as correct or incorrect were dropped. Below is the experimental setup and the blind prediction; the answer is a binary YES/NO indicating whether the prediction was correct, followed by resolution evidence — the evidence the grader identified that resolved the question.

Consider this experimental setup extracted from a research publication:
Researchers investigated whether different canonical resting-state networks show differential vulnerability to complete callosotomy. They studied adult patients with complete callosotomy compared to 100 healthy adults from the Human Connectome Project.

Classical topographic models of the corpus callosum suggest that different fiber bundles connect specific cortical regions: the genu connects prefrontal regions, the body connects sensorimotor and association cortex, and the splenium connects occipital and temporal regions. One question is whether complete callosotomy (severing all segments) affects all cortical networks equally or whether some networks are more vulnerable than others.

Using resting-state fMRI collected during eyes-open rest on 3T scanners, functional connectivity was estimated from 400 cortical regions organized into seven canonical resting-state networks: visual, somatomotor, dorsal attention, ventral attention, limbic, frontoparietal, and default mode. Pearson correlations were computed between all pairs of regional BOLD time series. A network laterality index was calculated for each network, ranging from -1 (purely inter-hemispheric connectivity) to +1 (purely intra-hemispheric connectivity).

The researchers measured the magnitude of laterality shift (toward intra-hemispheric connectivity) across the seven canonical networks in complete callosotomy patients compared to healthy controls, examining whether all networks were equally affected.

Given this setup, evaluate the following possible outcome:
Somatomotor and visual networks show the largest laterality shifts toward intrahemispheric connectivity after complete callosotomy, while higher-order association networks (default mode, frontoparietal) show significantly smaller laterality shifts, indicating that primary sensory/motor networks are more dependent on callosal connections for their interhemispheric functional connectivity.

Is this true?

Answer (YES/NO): NO